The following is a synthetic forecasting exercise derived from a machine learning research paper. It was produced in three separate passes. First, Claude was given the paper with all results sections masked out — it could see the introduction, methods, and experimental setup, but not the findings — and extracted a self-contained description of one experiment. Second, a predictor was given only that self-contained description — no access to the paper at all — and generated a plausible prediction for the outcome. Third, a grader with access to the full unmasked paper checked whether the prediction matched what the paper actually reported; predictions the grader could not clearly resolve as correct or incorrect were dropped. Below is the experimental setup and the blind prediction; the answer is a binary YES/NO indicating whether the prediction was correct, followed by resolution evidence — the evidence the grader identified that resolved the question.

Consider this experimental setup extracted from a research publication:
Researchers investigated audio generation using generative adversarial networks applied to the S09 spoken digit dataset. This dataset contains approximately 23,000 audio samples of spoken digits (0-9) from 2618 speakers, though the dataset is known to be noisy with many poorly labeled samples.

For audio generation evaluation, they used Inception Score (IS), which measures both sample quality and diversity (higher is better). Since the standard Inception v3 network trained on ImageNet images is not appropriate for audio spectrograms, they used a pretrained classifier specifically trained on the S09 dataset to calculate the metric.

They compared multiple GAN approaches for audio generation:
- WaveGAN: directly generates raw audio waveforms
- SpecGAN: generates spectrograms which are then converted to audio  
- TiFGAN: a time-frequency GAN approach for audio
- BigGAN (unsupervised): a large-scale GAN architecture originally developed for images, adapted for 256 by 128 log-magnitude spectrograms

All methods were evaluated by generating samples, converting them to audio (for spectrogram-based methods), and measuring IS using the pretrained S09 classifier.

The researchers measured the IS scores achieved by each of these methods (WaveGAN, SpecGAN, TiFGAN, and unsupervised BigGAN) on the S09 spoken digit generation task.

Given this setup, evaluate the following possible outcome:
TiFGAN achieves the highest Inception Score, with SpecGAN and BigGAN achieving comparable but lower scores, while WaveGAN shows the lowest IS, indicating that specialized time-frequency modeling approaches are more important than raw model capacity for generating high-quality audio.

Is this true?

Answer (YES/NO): NO